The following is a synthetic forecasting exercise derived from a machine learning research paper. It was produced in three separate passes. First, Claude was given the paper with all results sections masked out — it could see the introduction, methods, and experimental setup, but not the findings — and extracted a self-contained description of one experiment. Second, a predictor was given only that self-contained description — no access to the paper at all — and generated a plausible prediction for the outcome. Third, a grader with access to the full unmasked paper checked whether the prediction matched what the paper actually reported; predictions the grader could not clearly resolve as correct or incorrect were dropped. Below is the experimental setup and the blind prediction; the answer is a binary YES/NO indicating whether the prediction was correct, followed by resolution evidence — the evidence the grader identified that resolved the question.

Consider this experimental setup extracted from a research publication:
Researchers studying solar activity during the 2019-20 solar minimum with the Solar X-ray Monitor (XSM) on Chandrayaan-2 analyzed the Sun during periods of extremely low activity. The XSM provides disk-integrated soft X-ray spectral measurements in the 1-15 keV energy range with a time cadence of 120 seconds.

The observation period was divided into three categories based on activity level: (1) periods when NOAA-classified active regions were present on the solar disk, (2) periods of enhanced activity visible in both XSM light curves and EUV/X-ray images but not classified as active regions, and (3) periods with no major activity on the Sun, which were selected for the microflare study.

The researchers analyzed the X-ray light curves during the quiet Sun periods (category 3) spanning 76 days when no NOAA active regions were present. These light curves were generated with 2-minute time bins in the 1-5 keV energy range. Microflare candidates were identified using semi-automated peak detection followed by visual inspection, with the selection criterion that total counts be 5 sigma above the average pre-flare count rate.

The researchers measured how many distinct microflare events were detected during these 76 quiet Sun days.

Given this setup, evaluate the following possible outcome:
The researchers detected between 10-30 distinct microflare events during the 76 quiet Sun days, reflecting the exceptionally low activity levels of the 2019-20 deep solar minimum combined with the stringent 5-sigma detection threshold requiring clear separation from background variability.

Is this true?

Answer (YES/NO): NO